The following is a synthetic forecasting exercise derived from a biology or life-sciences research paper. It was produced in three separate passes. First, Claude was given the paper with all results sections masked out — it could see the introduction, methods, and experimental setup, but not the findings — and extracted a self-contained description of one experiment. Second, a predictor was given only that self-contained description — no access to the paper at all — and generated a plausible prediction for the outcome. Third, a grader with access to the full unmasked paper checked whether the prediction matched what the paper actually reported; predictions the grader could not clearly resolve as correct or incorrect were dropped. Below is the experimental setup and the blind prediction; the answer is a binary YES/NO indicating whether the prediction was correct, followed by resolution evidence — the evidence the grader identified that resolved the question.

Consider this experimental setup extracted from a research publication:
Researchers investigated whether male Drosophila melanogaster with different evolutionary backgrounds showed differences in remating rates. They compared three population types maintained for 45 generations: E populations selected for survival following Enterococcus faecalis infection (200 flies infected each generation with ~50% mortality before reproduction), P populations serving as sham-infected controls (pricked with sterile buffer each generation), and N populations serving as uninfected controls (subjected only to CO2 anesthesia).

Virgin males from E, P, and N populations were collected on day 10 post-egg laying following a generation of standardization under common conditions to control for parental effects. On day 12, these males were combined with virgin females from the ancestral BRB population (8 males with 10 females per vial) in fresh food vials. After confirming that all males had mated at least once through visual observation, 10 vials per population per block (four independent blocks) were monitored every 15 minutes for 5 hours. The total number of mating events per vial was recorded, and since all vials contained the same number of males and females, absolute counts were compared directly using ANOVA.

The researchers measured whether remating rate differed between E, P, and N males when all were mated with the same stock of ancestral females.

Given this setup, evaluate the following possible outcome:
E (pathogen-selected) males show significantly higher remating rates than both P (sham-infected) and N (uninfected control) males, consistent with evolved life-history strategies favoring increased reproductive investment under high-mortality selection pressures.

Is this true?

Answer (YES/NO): NO